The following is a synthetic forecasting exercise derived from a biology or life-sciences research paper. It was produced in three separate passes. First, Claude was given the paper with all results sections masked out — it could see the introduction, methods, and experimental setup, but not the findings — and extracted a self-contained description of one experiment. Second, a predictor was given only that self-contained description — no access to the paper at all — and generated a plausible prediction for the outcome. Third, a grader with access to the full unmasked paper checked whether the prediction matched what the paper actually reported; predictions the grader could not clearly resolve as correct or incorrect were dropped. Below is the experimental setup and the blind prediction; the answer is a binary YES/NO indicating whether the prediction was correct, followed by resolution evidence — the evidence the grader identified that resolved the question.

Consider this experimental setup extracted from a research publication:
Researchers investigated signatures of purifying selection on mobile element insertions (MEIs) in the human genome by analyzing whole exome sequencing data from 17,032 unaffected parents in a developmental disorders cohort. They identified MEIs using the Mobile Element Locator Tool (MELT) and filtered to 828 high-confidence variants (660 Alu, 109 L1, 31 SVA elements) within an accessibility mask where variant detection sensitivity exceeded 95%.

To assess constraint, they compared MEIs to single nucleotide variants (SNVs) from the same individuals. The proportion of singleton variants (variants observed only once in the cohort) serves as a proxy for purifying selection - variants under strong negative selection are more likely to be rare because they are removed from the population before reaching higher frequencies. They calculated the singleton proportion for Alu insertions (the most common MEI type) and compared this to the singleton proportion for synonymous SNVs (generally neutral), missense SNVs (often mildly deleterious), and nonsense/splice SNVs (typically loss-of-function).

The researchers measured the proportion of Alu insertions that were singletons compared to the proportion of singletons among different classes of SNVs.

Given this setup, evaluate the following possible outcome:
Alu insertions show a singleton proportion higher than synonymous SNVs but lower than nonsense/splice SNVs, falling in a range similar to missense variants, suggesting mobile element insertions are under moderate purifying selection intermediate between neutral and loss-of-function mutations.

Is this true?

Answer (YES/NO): NO